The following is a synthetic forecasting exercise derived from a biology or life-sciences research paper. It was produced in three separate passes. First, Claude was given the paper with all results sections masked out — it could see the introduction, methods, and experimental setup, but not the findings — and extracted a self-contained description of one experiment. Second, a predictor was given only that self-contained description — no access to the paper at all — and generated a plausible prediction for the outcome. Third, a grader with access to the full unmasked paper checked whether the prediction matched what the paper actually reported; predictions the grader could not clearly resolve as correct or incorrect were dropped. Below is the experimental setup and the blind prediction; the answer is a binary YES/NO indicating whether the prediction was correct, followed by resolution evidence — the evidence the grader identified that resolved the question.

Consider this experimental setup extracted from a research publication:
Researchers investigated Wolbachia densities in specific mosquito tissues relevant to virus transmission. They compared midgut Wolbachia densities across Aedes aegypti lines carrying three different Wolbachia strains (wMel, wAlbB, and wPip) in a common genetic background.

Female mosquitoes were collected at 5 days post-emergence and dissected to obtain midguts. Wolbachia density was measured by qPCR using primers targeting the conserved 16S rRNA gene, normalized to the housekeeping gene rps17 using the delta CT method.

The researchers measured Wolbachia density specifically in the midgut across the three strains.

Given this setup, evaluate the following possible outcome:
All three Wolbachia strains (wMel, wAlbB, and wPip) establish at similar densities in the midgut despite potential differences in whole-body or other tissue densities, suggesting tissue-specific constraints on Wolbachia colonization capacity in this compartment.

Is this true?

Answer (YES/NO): NO